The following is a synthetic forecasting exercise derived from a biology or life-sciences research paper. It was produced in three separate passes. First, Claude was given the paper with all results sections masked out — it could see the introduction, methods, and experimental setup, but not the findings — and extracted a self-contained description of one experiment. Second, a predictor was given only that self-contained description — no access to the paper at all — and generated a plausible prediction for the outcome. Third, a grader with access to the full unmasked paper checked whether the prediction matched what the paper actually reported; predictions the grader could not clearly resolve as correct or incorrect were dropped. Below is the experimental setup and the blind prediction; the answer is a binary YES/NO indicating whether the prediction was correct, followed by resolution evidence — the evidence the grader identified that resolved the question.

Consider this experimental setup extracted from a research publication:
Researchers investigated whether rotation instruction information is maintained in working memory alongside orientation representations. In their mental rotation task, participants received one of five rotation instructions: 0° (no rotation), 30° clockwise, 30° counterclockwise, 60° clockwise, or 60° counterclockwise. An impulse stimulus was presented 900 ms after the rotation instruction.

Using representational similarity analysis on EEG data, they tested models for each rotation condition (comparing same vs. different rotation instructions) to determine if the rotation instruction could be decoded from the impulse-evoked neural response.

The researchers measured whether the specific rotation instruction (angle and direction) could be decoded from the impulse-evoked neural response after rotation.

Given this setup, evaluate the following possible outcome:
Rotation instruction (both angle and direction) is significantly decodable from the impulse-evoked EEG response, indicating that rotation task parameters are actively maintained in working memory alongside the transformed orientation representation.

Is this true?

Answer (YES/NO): YES